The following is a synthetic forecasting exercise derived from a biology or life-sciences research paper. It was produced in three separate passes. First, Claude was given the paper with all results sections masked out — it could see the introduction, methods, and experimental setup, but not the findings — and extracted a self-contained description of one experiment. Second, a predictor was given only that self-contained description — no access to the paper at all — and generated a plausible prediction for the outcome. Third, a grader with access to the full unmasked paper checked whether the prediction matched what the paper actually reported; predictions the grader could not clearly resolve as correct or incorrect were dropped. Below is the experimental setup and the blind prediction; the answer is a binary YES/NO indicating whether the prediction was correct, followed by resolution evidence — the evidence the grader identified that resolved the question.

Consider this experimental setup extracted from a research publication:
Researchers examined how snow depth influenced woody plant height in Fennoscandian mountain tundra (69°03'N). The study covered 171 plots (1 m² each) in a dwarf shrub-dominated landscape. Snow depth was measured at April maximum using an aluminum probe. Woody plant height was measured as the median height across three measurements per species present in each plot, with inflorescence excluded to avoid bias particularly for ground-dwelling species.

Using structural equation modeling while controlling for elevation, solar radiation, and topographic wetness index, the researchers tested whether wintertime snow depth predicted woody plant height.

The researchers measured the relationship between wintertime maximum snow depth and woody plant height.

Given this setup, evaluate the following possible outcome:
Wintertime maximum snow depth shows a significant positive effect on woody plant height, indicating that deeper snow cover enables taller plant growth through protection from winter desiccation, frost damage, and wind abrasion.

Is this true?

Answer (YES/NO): NO